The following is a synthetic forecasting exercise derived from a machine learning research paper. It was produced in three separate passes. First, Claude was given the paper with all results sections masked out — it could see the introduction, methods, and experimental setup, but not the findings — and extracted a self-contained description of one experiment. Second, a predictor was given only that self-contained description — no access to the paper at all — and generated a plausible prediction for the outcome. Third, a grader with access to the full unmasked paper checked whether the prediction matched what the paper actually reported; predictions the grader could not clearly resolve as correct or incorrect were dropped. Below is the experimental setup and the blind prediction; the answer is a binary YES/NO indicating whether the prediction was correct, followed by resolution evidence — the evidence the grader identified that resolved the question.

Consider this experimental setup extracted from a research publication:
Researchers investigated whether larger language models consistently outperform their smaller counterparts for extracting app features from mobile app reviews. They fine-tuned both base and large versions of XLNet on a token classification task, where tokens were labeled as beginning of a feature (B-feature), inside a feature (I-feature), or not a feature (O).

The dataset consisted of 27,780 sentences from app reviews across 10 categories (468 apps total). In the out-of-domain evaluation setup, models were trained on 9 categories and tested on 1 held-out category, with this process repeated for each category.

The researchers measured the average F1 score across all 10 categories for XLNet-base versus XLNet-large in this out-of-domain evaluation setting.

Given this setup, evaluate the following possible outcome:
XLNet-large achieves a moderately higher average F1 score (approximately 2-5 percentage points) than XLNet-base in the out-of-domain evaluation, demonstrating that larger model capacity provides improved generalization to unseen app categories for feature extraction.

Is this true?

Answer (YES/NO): NO